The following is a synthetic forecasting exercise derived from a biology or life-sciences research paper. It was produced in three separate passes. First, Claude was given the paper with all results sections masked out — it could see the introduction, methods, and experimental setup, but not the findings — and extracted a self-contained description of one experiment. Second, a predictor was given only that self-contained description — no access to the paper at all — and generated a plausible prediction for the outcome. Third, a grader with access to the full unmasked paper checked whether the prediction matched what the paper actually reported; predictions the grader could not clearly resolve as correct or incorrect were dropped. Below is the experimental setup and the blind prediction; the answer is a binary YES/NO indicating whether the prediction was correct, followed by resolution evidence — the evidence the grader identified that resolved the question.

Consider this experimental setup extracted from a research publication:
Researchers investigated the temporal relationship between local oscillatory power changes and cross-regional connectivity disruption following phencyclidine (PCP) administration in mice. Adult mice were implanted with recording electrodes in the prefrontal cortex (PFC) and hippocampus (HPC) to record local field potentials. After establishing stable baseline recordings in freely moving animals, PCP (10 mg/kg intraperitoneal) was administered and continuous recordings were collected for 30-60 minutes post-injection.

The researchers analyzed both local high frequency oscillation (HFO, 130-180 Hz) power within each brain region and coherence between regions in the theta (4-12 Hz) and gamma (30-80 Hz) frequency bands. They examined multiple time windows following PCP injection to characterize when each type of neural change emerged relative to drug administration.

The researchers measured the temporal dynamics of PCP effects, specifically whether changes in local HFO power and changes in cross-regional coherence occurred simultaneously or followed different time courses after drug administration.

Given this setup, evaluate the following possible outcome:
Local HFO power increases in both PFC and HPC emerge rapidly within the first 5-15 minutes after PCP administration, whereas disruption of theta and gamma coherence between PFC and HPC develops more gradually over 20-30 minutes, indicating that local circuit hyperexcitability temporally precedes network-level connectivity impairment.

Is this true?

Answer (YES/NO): NO